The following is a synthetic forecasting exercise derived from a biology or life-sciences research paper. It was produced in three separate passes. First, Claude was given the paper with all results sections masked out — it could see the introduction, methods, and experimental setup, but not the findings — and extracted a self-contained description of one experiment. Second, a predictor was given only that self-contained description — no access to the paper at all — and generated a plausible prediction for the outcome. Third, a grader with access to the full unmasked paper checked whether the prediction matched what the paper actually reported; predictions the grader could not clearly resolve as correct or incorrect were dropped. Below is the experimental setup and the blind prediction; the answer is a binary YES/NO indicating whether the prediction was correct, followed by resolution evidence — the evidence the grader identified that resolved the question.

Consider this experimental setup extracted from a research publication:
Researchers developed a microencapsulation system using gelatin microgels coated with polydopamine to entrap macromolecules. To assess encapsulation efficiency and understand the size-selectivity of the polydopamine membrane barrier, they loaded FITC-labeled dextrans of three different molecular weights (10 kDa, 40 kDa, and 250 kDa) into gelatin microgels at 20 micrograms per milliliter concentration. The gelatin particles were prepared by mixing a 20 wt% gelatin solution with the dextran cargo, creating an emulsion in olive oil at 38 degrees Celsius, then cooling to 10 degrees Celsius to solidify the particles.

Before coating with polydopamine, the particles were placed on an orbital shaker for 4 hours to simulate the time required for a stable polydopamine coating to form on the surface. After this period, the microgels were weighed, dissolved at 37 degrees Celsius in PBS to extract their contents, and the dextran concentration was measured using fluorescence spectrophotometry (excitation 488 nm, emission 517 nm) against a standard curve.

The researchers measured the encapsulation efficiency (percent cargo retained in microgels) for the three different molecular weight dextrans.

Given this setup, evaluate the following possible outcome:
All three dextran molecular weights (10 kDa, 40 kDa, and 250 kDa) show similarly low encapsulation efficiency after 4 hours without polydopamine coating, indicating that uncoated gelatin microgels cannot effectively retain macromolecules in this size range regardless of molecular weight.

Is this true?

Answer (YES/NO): NO